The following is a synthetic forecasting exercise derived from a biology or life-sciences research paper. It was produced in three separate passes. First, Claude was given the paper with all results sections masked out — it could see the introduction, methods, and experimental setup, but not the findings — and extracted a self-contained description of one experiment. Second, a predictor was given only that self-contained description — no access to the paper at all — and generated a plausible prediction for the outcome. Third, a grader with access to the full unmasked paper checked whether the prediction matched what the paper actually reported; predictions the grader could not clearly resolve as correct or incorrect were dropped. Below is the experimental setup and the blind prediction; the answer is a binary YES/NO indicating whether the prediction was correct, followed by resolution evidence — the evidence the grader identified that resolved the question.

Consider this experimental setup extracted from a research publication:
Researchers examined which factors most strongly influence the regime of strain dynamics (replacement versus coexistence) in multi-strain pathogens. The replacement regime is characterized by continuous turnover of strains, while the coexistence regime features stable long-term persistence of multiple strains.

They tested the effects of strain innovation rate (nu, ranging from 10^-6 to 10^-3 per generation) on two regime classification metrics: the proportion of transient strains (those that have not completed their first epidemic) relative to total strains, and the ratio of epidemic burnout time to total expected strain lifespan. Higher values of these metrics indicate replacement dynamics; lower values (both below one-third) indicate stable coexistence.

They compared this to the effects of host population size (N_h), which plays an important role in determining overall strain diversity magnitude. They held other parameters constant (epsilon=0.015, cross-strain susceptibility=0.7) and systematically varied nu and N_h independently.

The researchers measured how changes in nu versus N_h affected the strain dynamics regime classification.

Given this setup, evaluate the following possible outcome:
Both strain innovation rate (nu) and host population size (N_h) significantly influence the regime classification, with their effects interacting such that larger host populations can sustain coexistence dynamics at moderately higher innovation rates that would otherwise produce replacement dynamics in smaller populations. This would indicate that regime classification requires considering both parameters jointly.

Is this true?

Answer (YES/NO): NO